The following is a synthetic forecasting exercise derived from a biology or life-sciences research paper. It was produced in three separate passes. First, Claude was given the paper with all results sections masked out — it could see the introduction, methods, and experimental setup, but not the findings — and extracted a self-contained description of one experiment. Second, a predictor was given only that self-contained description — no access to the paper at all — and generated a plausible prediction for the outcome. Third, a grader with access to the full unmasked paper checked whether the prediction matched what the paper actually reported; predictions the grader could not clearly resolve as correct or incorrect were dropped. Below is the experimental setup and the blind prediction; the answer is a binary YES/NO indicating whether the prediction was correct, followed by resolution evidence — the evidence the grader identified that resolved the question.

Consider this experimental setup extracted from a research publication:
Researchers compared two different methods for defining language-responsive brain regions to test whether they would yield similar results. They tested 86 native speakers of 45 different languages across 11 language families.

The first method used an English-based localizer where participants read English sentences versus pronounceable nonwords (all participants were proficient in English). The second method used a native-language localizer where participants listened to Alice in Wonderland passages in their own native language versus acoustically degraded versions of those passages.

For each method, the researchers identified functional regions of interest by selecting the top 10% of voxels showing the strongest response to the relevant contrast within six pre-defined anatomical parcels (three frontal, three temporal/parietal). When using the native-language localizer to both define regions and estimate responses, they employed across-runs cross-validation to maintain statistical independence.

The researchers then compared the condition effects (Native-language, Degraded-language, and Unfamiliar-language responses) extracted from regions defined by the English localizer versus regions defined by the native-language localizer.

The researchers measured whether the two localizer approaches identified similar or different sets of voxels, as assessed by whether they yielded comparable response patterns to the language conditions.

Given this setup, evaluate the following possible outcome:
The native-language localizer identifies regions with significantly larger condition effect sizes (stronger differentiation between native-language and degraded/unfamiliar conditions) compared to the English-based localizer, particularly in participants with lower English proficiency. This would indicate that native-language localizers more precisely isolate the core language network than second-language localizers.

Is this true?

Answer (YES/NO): NO